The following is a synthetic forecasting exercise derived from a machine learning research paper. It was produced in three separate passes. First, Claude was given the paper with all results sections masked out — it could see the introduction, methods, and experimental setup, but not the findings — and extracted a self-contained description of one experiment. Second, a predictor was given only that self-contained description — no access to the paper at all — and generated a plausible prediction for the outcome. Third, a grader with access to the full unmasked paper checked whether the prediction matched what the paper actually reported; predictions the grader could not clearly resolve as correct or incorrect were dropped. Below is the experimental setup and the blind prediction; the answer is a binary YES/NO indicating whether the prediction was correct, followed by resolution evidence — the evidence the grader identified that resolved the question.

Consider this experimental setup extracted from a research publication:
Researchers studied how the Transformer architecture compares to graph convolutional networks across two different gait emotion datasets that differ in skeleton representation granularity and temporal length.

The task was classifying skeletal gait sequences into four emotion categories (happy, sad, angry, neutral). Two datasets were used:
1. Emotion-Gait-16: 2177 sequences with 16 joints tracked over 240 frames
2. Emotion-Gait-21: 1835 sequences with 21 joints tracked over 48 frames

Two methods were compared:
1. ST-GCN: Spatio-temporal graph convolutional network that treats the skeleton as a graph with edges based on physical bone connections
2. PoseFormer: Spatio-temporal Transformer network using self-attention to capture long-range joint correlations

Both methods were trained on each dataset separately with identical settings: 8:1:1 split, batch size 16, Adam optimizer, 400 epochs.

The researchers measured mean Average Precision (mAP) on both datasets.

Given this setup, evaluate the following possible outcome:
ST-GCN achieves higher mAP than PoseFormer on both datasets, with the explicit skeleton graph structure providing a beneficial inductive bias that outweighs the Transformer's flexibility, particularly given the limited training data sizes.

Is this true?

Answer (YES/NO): NO